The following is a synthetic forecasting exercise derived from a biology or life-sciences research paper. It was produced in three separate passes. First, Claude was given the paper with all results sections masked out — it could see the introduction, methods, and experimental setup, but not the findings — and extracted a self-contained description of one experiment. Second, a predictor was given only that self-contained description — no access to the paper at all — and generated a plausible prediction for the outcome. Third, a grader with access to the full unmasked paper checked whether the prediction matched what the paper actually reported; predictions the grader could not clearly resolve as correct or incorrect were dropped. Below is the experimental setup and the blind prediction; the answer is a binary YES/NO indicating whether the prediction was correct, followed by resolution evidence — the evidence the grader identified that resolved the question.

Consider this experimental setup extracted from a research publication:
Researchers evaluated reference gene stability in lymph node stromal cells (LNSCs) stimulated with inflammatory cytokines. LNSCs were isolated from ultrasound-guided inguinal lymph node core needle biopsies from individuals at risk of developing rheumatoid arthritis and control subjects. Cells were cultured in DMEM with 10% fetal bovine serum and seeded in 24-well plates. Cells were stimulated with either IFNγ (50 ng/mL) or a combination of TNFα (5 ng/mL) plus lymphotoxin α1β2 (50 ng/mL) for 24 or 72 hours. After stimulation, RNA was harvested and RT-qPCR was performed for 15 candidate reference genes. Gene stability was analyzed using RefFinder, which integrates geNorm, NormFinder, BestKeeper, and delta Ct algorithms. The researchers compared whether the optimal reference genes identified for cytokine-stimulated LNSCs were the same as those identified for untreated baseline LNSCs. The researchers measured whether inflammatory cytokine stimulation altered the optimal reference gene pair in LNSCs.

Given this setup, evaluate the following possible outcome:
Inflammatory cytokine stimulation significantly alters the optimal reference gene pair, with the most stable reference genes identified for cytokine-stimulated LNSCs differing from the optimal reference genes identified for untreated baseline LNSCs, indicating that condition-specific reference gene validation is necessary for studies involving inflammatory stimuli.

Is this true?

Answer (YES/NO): NO